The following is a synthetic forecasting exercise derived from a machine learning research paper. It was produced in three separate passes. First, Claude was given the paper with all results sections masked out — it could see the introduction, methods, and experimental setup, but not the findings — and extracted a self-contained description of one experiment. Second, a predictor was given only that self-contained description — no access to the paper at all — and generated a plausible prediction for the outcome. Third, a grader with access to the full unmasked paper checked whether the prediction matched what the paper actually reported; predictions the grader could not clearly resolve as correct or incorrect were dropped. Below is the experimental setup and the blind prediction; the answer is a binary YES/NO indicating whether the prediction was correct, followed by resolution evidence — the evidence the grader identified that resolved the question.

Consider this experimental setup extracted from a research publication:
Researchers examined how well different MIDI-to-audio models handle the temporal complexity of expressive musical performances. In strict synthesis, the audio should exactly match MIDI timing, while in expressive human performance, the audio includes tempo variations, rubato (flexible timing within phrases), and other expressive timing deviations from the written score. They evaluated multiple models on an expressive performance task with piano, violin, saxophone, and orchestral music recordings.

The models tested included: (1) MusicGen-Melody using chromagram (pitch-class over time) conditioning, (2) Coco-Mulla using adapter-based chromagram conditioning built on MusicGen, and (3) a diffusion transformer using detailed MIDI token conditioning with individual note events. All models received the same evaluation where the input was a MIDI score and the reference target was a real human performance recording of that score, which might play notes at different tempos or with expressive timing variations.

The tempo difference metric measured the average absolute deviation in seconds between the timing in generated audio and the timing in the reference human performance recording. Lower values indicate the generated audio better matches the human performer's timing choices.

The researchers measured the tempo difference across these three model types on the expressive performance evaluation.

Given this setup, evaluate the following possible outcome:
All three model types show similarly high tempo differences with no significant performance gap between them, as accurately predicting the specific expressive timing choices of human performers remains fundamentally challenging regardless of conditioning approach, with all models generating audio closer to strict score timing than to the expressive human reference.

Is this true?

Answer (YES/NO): NO